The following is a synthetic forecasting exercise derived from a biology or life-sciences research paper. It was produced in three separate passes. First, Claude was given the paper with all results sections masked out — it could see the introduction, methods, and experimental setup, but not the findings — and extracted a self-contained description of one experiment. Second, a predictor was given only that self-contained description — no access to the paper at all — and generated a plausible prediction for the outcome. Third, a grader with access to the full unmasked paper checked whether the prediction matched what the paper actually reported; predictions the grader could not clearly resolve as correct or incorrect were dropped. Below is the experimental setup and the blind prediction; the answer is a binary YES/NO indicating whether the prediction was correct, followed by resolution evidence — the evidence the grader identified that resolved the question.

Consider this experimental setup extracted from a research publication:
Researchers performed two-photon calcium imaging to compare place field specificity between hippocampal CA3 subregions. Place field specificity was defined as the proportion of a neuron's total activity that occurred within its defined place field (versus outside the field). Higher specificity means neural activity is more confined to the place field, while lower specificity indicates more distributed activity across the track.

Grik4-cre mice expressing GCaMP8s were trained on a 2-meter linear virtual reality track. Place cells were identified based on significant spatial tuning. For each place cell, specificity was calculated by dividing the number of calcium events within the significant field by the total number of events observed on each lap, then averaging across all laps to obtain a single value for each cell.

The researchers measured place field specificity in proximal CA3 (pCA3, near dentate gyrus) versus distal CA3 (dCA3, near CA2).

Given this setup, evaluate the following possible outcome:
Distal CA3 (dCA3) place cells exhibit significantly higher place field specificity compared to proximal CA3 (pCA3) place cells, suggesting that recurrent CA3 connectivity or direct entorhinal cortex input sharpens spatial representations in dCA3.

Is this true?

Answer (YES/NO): NO